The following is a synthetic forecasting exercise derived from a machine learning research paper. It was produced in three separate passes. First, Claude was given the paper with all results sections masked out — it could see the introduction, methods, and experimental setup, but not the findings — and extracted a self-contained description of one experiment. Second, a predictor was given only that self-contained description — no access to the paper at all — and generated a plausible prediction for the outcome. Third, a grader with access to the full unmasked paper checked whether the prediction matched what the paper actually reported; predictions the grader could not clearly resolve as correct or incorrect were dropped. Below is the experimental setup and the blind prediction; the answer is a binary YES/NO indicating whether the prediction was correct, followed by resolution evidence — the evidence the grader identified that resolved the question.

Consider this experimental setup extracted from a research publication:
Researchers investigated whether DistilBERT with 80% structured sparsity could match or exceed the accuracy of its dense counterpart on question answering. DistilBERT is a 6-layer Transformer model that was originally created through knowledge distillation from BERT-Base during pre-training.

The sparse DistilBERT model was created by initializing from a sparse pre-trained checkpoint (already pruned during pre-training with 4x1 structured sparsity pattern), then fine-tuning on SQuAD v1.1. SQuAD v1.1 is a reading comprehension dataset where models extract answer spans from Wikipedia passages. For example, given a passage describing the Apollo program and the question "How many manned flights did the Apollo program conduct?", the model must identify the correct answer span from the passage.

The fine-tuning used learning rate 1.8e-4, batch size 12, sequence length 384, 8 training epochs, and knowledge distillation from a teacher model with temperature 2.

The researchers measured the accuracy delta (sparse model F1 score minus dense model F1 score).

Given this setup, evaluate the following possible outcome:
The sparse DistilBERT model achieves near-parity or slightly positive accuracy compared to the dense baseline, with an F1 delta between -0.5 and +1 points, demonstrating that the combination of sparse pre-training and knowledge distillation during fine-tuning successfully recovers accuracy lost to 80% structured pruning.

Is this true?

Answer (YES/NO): NO